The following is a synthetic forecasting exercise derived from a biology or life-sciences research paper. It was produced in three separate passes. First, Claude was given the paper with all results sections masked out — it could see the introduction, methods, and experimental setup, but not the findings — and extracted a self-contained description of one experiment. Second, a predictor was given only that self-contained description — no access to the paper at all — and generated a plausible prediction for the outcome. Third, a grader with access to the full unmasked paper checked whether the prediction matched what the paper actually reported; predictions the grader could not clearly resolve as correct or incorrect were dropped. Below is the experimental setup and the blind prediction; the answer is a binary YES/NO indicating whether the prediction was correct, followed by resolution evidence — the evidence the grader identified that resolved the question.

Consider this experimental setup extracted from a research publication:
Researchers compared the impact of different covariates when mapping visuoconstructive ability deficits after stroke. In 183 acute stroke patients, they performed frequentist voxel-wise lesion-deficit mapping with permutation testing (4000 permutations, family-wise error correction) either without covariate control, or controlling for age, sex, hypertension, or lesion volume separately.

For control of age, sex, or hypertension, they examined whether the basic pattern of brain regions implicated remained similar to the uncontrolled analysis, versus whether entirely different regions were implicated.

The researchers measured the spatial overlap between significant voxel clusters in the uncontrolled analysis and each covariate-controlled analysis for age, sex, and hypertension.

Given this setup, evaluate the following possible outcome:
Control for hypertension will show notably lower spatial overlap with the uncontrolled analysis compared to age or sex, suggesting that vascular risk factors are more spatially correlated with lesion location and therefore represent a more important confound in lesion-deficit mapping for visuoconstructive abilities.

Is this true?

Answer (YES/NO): NO